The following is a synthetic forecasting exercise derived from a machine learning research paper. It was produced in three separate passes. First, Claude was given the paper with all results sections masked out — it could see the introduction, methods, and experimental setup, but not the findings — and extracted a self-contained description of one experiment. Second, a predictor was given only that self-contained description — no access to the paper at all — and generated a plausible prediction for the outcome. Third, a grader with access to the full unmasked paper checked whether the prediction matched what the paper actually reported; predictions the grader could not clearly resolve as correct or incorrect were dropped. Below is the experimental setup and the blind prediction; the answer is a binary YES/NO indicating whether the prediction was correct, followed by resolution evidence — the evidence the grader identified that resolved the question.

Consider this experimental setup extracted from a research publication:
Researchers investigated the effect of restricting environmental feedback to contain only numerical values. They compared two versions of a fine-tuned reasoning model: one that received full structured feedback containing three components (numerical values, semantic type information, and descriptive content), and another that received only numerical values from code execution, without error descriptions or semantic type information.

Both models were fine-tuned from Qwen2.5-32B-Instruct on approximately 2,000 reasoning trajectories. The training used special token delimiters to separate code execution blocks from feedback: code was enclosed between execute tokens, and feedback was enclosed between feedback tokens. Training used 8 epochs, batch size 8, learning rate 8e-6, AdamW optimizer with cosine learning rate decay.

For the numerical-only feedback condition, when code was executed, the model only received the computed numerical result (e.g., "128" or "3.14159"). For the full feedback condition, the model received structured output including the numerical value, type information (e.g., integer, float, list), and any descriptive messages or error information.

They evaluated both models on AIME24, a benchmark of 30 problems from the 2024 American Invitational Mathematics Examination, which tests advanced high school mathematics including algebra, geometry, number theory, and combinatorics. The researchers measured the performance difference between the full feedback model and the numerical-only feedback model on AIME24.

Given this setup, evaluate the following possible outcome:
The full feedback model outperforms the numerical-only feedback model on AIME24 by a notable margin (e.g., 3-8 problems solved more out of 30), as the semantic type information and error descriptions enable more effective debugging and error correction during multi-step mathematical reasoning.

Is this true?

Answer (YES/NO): YES